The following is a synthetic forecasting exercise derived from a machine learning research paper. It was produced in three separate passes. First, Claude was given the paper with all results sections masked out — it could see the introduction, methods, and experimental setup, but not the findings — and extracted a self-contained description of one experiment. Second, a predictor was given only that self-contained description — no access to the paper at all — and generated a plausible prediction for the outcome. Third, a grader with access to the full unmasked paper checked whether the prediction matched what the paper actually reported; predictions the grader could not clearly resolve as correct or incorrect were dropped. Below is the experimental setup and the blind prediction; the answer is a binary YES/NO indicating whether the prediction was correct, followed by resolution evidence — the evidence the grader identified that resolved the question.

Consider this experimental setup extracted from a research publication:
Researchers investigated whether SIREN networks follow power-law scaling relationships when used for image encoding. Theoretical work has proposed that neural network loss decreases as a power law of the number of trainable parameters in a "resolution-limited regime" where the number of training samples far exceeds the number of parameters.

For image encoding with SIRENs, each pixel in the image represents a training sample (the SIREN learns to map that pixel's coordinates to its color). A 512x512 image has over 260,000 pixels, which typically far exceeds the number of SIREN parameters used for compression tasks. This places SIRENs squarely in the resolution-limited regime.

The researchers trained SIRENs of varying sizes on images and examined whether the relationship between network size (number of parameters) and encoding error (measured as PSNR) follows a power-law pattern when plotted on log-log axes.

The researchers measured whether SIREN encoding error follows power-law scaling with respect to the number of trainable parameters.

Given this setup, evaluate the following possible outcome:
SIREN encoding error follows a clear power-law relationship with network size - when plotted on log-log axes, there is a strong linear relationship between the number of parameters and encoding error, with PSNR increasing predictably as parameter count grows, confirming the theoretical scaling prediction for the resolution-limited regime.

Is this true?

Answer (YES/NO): NO